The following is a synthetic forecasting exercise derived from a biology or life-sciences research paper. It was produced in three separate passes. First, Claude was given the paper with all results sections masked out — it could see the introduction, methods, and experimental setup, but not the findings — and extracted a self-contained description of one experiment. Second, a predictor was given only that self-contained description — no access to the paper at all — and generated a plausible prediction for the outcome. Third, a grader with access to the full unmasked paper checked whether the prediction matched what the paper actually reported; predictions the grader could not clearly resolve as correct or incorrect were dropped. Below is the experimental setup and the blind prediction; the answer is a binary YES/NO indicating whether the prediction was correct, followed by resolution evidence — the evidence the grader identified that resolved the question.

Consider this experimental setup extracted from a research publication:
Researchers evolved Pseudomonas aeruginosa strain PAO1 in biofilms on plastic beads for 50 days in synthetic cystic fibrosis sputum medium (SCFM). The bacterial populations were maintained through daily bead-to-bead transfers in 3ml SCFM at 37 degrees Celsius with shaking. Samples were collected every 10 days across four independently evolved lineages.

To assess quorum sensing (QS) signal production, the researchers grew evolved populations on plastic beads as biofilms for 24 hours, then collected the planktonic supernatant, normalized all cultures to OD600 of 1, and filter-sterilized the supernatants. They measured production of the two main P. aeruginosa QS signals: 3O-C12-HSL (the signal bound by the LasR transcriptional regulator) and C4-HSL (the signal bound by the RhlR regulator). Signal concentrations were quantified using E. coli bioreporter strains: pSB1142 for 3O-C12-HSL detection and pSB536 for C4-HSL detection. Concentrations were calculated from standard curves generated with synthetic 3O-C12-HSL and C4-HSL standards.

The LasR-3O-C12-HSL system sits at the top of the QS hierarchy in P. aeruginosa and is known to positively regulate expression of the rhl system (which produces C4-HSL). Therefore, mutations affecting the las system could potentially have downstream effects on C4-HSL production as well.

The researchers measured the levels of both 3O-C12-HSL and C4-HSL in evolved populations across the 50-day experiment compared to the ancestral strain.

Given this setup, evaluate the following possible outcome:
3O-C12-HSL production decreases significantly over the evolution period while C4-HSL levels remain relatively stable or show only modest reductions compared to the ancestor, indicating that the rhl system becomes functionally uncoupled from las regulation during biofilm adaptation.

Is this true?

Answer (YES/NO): YES